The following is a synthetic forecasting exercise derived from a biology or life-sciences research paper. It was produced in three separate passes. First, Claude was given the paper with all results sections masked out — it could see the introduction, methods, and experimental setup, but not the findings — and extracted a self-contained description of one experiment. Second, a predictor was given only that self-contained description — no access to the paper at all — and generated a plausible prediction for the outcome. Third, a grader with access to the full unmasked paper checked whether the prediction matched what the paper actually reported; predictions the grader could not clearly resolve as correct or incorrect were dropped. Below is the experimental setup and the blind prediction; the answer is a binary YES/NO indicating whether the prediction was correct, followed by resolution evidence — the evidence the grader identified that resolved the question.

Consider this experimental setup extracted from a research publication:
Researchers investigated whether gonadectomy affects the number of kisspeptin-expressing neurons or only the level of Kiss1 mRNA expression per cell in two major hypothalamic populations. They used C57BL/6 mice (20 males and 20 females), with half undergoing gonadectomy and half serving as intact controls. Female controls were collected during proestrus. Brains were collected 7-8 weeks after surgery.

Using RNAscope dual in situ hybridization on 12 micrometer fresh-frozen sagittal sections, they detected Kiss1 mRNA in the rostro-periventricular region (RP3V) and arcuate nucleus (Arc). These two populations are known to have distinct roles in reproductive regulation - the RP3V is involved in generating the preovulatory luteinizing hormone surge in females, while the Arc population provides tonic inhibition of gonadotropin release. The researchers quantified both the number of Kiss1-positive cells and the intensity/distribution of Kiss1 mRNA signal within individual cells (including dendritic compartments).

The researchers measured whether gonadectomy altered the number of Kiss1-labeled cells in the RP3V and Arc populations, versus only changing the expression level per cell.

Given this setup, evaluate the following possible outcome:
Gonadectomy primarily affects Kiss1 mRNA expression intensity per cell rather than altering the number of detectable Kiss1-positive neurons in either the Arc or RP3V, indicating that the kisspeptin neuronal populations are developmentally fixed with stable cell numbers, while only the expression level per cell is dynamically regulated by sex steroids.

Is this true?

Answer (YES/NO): YES